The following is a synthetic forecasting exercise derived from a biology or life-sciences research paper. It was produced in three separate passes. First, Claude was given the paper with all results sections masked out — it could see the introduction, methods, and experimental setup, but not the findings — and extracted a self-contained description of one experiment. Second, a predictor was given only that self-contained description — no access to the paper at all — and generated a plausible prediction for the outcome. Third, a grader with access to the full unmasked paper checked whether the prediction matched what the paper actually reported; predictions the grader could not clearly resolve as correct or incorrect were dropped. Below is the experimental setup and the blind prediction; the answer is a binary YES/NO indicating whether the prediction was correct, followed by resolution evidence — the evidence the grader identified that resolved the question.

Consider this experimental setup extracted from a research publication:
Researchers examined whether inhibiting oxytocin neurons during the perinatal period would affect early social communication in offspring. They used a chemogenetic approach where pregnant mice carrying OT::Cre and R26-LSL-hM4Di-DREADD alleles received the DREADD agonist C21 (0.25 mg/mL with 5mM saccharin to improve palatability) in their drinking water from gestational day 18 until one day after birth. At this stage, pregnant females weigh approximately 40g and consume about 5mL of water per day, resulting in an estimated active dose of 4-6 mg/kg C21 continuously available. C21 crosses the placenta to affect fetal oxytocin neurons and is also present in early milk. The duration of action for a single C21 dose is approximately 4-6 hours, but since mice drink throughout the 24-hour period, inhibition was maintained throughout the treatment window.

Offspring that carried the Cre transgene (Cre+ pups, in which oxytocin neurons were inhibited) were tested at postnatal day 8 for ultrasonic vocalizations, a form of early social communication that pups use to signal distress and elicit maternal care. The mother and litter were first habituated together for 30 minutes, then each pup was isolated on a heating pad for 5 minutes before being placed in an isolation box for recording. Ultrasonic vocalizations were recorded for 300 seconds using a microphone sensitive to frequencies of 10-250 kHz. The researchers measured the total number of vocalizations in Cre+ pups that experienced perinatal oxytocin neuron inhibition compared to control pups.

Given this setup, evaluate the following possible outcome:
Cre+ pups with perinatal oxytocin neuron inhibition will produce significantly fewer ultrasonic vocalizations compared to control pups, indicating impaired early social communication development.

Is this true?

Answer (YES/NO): YES